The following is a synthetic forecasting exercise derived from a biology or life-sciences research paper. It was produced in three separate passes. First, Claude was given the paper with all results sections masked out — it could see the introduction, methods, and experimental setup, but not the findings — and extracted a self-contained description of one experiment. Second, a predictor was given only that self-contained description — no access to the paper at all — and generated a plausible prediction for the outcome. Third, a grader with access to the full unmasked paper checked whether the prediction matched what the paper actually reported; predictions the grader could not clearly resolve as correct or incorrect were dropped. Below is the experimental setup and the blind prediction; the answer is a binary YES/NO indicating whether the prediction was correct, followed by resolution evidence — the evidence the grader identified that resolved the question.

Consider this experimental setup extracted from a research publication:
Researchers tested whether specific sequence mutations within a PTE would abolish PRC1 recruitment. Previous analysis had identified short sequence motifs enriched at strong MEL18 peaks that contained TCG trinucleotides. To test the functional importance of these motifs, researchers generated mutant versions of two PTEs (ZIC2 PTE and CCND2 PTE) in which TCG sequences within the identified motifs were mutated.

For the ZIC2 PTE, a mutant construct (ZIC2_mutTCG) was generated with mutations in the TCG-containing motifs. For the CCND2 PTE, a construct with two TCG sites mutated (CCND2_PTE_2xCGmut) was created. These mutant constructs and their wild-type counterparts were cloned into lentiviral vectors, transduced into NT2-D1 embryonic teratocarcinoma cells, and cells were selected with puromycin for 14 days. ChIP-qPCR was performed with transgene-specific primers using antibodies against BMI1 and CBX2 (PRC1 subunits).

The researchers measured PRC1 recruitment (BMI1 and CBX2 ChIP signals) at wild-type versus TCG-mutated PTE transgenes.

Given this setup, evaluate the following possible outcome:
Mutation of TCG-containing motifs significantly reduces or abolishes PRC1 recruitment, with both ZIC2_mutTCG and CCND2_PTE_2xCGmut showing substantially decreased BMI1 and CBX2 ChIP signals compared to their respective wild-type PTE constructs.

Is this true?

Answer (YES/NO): YES